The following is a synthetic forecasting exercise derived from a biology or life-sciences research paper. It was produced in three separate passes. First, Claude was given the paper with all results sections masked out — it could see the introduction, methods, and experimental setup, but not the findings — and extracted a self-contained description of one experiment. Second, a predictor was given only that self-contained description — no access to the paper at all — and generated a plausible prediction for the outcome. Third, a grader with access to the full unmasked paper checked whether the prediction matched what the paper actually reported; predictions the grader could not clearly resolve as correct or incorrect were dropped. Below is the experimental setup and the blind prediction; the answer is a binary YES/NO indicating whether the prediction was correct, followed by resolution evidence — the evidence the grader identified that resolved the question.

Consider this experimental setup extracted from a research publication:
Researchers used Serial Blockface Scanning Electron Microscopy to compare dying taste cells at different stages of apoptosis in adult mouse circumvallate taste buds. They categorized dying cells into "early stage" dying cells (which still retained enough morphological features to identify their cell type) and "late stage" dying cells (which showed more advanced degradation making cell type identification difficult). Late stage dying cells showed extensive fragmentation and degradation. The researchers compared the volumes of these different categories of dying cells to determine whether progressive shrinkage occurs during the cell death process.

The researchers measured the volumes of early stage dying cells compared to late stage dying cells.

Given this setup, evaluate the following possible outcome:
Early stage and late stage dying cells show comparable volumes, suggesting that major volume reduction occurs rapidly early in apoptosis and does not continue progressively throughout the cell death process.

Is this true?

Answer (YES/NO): NO